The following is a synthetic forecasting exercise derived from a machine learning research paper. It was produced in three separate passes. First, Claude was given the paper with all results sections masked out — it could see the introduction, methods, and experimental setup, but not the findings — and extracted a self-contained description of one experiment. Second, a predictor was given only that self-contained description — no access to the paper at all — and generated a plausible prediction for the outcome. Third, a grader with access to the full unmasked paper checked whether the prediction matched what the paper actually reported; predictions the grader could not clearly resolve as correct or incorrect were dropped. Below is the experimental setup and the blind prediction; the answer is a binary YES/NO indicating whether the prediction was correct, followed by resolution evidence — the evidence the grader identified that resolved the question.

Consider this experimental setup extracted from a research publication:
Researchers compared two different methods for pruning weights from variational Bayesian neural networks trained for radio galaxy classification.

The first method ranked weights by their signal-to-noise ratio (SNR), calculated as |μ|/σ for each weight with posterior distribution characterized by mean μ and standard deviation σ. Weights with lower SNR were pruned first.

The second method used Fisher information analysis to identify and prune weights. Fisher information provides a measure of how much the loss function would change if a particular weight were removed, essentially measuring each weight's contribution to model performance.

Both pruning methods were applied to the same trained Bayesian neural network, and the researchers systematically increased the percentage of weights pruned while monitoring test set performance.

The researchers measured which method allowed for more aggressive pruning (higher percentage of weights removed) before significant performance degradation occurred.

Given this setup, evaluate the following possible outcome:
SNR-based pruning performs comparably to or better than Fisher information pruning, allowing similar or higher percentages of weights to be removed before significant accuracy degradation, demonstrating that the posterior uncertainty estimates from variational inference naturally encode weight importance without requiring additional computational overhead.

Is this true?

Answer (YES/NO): NO